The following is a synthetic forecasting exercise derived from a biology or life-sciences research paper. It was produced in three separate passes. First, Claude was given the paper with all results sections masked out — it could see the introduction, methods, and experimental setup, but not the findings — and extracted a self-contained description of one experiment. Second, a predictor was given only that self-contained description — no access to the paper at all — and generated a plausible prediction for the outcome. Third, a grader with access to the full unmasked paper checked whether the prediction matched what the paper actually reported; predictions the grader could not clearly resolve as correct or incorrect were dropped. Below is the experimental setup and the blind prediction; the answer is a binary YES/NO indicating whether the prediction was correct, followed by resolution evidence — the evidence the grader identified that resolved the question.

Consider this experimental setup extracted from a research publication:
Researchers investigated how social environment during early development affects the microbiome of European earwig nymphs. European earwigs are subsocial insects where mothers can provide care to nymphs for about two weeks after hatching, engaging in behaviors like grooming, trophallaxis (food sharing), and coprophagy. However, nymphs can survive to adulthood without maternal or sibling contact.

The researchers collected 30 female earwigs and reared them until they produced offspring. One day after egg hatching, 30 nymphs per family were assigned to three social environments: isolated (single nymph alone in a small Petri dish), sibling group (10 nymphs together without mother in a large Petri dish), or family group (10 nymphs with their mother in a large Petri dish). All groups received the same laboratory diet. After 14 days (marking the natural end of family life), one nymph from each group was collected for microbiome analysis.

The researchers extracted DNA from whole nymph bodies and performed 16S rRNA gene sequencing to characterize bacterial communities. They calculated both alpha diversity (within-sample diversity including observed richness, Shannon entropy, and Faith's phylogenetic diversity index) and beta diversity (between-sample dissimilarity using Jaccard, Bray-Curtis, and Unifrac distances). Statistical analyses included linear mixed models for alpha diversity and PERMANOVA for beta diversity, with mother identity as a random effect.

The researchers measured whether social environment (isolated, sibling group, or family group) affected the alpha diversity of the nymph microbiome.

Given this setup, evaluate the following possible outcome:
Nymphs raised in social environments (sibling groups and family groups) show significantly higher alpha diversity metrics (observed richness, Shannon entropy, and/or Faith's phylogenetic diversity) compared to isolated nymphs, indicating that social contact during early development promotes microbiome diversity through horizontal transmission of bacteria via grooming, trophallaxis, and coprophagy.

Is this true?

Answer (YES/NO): NO